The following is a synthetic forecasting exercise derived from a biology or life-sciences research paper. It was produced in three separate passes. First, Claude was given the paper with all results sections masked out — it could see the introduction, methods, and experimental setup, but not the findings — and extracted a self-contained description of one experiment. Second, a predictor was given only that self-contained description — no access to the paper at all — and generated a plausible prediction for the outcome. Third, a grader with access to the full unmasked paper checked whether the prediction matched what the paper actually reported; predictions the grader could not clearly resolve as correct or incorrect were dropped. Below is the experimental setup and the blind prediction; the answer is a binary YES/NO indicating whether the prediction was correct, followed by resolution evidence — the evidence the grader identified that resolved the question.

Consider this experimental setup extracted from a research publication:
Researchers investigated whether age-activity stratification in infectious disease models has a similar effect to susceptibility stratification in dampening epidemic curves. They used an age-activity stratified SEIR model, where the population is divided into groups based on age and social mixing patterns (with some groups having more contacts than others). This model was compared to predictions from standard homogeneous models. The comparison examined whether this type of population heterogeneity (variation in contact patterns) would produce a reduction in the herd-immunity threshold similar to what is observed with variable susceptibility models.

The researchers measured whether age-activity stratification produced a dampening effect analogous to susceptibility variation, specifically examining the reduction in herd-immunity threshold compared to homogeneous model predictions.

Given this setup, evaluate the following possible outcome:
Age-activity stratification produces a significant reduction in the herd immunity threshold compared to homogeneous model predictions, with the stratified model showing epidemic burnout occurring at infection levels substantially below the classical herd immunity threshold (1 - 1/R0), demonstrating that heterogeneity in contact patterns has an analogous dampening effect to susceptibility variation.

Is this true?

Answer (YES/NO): YES